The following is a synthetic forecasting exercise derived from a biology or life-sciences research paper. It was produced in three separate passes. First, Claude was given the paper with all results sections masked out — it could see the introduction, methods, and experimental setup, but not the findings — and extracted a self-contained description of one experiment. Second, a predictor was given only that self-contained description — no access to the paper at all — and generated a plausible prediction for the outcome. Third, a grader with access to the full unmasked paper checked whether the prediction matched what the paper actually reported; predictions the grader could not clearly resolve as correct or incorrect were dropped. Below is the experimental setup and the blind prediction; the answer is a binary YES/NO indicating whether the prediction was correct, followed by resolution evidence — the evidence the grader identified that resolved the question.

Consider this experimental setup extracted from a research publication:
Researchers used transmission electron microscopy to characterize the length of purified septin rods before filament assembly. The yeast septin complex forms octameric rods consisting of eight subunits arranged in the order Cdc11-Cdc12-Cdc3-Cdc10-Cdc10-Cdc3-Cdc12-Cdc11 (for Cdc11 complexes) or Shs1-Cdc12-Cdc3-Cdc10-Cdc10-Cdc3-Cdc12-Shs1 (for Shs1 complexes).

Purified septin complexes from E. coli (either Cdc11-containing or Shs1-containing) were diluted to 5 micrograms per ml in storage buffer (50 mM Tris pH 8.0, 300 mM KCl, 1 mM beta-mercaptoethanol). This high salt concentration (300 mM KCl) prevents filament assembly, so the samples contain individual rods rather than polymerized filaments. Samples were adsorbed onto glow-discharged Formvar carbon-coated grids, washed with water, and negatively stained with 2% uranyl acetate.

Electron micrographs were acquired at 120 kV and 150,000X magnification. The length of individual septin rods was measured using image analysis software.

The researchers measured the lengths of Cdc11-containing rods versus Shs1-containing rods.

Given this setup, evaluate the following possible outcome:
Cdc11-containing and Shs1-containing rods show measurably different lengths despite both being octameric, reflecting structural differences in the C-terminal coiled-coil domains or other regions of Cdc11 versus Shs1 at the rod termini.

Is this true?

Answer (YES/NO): NO